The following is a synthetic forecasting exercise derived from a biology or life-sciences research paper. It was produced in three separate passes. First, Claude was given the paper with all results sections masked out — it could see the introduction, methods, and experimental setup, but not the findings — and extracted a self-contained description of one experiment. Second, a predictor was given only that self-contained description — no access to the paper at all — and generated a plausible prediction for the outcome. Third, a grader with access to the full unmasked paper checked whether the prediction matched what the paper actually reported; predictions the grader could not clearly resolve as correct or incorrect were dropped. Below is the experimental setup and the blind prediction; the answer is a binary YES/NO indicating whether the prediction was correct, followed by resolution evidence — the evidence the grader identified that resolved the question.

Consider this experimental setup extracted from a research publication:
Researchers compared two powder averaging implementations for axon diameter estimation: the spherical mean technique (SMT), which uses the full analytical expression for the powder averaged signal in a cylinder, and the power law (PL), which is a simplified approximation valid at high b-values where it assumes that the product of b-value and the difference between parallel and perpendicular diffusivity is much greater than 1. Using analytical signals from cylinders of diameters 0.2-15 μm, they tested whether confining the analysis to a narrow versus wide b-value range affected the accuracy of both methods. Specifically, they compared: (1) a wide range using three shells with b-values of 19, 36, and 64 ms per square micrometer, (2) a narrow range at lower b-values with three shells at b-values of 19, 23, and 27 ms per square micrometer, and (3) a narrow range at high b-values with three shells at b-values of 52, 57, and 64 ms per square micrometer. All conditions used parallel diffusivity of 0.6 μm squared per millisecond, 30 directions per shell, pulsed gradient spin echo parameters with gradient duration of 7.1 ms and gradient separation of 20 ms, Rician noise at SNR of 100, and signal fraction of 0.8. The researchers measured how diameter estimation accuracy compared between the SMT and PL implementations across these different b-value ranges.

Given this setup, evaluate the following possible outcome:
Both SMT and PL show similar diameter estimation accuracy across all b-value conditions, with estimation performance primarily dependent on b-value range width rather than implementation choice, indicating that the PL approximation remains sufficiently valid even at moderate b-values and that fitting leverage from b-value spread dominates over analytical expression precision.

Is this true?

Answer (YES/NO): NO